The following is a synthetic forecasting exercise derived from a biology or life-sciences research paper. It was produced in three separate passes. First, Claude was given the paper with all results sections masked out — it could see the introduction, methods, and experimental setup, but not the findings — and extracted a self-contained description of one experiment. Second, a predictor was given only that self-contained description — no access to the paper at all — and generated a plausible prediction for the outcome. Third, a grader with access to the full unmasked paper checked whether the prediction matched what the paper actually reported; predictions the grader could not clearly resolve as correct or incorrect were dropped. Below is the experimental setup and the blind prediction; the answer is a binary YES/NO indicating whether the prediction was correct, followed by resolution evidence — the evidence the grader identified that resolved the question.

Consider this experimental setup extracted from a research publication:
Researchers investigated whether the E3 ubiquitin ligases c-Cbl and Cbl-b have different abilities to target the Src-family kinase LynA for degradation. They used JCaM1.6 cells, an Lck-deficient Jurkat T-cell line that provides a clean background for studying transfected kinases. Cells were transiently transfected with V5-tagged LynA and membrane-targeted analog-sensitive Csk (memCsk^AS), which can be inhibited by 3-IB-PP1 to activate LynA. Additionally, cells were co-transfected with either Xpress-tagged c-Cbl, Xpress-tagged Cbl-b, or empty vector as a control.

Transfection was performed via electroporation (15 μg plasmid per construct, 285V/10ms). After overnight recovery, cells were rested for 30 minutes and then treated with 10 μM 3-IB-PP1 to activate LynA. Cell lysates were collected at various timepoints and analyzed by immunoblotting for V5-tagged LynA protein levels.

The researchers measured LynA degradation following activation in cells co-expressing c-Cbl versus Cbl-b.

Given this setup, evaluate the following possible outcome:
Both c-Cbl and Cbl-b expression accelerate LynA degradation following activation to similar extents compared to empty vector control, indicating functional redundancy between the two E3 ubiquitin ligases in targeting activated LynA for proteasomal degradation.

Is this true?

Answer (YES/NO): NO